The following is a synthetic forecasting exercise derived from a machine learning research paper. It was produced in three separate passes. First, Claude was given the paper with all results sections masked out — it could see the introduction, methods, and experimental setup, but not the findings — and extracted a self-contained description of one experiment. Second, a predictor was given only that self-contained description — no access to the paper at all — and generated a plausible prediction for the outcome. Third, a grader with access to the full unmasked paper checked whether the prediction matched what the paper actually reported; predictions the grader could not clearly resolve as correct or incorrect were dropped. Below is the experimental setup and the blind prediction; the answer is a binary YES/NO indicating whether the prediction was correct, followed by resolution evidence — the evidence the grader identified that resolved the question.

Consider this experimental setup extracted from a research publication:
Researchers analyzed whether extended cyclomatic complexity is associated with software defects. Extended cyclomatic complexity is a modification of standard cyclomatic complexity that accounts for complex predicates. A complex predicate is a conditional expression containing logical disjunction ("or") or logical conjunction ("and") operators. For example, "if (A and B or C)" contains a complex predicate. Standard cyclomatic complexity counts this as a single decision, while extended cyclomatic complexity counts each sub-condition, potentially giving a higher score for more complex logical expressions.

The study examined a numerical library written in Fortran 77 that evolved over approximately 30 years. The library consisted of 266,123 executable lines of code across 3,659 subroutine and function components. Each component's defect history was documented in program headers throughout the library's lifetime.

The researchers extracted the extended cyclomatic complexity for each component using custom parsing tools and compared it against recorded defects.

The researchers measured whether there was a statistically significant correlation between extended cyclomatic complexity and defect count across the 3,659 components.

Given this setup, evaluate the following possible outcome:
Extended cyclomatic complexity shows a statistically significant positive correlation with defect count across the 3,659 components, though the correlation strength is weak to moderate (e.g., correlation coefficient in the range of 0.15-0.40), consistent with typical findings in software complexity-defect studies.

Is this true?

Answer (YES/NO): YES